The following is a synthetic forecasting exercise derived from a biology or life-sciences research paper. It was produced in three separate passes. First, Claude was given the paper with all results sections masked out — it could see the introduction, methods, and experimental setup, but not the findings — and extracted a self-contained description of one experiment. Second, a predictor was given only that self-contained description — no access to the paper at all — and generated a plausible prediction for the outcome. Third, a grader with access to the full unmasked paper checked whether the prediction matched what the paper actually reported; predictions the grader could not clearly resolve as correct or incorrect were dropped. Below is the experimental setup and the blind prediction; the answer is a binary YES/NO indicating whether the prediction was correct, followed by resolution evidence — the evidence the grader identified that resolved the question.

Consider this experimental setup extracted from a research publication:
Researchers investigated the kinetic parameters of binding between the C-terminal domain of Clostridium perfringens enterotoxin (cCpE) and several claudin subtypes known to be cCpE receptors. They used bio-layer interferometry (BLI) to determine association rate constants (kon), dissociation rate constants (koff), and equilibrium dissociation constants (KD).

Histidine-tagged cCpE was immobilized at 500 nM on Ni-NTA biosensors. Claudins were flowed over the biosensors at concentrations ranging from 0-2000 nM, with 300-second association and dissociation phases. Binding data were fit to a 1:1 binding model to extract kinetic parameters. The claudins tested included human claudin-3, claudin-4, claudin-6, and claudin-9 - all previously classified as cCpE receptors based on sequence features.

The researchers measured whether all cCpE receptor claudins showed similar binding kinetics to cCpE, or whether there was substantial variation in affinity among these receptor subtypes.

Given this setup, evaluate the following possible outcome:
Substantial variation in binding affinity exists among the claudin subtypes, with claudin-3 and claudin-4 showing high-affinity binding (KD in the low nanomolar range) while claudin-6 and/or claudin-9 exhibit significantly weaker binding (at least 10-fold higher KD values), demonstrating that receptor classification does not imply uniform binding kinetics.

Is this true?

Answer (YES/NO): NO